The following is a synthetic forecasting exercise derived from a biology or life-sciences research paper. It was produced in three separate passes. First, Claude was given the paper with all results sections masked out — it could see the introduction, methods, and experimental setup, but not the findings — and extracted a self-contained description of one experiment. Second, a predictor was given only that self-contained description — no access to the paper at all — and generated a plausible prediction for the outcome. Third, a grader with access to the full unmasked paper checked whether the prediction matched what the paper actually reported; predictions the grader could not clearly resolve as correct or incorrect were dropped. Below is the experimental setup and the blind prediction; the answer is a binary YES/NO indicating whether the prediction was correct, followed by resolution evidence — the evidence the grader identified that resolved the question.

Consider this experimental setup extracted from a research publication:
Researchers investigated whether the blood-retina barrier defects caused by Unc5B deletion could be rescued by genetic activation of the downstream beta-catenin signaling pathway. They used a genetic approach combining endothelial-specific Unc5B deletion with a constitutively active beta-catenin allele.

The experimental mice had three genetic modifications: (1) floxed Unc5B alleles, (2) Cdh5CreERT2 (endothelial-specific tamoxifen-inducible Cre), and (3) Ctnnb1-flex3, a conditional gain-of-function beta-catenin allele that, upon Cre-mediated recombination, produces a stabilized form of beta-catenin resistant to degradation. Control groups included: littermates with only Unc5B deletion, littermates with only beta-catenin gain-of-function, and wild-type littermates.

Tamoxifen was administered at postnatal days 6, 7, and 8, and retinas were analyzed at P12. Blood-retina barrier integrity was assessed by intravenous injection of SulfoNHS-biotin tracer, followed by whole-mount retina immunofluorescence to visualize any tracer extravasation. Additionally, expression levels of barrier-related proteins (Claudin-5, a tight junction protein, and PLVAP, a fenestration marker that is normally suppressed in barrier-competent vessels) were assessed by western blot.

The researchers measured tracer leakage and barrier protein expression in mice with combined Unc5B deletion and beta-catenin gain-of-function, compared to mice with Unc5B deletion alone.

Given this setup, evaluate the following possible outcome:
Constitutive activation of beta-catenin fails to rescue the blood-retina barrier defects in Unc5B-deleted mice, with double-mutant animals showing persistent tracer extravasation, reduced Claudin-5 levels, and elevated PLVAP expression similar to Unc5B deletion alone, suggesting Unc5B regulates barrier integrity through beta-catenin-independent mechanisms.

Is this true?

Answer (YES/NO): NO